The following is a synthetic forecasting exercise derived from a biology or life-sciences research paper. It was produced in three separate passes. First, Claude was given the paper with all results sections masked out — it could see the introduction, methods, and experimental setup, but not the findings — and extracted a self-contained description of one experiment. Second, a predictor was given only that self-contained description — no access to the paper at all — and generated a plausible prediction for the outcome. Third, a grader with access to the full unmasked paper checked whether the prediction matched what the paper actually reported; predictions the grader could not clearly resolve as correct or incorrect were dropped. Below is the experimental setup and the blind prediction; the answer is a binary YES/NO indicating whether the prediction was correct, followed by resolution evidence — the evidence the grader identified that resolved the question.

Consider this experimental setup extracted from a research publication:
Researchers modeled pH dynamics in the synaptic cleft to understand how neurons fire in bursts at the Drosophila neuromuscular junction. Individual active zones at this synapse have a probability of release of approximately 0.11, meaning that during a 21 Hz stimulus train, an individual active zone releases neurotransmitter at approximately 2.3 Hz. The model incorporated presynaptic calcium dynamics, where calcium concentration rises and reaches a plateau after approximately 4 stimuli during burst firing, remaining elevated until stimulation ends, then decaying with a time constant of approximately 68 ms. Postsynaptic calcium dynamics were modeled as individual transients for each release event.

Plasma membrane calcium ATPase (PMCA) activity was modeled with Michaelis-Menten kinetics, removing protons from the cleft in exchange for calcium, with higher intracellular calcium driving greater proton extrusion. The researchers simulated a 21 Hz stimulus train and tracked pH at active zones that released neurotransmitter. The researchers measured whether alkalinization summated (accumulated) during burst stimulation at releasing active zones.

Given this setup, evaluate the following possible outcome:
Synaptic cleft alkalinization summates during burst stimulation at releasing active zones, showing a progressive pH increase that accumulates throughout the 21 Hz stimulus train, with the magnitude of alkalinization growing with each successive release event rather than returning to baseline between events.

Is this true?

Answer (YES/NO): NO